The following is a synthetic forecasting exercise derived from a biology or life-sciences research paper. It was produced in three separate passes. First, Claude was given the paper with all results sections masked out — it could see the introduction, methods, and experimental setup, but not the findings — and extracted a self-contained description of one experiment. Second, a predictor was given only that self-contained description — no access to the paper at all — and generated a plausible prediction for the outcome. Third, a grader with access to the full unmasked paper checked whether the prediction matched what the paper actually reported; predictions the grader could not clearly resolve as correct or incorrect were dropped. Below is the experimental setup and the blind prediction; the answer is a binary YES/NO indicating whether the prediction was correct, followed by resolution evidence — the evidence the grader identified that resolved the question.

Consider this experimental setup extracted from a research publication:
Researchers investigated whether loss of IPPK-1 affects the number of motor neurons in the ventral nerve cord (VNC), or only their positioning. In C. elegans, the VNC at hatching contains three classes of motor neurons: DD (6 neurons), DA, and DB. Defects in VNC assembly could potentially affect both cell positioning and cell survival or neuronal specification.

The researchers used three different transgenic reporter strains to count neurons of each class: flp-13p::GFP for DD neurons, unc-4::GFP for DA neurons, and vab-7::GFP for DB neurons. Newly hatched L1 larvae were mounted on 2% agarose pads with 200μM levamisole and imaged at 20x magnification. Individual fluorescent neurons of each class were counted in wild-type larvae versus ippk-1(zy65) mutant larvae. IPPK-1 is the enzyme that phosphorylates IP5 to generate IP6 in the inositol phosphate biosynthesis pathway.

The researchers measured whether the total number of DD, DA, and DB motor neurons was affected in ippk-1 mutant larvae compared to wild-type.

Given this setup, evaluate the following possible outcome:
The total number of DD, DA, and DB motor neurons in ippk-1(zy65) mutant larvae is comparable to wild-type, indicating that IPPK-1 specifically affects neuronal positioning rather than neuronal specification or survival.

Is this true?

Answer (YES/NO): YES